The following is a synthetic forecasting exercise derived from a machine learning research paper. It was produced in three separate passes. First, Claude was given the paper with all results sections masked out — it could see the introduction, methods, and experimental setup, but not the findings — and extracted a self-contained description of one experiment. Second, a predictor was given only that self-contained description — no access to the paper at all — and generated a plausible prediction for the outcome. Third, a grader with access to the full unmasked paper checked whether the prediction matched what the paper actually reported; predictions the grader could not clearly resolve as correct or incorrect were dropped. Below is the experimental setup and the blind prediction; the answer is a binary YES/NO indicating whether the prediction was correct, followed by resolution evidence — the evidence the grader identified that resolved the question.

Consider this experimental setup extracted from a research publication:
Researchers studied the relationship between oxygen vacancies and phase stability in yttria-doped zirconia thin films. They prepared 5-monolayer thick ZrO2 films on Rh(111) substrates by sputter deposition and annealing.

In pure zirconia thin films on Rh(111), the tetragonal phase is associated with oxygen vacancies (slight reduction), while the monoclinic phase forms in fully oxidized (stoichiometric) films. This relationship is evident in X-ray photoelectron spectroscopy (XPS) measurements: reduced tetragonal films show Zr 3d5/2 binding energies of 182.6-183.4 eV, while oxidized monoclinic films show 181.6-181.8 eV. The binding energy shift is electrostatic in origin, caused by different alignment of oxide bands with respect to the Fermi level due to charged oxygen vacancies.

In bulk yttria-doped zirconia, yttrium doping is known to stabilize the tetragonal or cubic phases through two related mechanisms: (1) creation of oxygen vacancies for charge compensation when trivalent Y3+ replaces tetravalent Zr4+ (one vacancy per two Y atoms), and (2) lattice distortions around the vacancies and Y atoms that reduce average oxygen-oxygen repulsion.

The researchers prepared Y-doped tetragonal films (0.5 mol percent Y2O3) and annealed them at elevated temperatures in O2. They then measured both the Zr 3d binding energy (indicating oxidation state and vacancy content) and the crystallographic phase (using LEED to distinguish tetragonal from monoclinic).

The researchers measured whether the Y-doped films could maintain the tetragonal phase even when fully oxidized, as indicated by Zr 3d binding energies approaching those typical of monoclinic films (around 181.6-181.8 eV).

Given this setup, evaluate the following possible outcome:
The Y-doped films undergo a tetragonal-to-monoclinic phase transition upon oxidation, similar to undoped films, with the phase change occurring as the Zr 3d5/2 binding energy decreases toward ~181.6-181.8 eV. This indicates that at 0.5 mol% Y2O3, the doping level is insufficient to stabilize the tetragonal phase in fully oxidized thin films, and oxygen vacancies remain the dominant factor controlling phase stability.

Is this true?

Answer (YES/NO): NO